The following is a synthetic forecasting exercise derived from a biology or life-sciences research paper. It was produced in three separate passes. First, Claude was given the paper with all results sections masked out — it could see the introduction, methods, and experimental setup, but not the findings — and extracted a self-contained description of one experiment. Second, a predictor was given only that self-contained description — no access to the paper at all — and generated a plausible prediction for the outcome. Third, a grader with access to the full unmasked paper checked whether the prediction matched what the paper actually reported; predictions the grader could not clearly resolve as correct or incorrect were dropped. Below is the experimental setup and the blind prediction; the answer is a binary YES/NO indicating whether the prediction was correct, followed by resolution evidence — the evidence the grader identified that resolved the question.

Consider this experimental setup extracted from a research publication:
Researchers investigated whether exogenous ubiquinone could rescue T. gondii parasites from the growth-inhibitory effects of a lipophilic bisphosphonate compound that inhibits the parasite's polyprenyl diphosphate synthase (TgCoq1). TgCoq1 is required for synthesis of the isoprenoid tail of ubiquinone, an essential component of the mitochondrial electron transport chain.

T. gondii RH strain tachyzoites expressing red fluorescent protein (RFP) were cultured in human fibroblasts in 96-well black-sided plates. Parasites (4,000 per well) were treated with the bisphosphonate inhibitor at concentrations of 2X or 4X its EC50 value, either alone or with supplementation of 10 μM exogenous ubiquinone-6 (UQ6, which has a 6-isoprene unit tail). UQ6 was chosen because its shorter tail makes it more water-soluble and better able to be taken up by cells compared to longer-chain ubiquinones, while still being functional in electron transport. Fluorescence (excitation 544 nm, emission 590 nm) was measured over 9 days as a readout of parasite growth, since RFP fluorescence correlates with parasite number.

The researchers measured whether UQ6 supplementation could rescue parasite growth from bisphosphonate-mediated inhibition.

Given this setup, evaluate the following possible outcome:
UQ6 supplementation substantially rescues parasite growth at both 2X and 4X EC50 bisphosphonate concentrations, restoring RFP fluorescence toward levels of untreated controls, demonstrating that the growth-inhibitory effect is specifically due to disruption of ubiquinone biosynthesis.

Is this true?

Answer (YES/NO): YES